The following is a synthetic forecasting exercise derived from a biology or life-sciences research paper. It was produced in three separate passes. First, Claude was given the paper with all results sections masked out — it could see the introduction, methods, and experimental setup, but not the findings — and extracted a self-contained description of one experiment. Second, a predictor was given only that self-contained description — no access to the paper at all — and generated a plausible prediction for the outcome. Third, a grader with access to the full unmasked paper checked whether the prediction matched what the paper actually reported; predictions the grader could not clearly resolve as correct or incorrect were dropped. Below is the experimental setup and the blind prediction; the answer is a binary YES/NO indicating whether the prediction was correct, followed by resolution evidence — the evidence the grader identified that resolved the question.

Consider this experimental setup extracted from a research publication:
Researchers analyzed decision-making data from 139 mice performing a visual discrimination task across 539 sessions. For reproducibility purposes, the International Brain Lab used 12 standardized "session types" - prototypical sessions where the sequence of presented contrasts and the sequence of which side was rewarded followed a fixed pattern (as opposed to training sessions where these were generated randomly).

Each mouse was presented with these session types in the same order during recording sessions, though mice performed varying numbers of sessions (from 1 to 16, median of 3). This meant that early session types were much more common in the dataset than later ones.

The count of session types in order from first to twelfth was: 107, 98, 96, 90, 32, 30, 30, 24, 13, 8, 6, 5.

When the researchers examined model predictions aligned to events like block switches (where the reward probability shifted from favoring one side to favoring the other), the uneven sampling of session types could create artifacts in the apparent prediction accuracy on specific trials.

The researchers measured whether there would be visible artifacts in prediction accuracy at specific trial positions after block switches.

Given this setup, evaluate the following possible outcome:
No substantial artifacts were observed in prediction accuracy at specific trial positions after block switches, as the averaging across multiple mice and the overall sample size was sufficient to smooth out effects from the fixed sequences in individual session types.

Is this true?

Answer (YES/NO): NO